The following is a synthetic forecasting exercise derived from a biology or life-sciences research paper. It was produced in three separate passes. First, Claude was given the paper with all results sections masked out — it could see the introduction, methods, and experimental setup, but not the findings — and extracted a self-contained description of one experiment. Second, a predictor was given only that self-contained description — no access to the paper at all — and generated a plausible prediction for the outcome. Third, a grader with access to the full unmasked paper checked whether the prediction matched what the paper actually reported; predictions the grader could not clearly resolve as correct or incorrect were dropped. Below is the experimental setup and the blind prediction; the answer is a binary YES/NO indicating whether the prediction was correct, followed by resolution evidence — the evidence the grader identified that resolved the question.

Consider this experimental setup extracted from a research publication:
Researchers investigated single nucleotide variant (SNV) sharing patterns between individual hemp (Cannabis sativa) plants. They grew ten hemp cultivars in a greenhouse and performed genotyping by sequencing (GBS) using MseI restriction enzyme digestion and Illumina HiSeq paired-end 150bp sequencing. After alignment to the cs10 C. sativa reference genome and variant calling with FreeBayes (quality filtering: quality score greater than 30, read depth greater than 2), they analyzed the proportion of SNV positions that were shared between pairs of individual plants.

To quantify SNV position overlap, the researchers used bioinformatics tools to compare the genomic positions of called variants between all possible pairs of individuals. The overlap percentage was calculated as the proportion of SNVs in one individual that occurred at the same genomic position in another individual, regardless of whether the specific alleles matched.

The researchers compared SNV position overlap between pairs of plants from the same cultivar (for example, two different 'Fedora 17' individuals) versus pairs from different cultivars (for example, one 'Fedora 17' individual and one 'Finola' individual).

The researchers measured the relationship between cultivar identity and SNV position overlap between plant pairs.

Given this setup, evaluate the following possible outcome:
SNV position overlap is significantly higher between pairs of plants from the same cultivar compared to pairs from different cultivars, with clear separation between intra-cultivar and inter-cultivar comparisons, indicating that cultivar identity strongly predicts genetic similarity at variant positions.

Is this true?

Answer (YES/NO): YES